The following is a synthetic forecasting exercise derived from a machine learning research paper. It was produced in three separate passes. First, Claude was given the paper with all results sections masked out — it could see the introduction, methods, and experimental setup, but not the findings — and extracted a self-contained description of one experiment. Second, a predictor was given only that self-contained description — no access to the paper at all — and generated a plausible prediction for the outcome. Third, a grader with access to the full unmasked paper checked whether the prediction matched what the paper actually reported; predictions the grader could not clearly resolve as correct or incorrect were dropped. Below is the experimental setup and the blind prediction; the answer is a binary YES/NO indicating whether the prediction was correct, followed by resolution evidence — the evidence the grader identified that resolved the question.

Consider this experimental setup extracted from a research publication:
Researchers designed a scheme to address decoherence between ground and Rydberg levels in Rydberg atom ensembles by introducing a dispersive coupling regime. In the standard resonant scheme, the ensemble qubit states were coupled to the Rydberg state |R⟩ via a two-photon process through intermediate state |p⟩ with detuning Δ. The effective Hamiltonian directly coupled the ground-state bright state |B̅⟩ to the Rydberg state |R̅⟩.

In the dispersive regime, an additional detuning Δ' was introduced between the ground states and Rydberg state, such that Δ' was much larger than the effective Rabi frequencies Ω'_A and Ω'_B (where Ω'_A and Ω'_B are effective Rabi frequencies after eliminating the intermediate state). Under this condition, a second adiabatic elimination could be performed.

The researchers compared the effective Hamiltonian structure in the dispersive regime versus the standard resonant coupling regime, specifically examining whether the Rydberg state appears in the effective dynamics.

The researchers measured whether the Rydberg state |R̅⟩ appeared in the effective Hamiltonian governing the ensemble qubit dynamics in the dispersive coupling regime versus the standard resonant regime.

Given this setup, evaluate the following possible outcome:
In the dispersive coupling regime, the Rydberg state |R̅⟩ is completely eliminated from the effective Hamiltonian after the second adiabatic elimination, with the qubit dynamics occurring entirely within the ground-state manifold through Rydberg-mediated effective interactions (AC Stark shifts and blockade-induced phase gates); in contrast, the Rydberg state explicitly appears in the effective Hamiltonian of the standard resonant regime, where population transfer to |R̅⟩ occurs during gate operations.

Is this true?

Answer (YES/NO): YES